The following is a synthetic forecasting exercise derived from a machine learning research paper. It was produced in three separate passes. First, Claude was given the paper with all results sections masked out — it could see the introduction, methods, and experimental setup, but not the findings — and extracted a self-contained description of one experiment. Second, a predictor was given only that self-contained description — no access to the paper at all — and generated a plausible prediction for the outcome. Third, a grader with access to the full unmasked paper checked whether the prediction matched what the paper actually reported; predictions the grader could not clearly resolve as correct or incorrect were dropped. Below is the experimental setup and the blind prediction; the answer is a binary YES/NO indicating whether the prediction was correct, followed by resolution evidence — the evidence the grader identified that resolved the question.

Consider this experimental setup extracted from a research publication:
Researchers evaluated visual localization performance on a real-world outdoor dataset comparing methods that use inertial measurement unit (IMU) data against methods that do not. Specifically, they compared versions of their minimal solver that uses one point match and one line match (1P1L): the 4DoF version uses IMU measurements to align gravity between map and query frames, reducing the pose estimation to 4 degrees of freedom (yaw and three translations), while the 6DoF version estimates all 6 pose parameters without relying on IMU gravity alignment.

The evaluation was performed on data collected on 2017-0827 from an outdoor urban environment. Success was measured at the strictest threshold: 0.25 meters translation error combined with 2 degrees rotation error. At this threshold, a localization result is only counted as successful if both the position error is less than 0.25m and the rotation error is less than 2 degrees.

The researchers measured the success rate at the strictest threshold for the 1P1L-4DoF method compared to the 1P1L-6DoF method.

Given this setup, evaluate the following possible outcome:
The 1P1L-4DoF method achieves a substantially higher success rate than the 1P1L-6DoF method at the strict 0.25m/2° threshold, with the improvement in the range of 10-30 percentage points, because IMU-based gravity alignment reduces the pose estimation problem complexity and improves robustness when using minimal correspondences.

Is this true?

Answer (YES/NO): NO